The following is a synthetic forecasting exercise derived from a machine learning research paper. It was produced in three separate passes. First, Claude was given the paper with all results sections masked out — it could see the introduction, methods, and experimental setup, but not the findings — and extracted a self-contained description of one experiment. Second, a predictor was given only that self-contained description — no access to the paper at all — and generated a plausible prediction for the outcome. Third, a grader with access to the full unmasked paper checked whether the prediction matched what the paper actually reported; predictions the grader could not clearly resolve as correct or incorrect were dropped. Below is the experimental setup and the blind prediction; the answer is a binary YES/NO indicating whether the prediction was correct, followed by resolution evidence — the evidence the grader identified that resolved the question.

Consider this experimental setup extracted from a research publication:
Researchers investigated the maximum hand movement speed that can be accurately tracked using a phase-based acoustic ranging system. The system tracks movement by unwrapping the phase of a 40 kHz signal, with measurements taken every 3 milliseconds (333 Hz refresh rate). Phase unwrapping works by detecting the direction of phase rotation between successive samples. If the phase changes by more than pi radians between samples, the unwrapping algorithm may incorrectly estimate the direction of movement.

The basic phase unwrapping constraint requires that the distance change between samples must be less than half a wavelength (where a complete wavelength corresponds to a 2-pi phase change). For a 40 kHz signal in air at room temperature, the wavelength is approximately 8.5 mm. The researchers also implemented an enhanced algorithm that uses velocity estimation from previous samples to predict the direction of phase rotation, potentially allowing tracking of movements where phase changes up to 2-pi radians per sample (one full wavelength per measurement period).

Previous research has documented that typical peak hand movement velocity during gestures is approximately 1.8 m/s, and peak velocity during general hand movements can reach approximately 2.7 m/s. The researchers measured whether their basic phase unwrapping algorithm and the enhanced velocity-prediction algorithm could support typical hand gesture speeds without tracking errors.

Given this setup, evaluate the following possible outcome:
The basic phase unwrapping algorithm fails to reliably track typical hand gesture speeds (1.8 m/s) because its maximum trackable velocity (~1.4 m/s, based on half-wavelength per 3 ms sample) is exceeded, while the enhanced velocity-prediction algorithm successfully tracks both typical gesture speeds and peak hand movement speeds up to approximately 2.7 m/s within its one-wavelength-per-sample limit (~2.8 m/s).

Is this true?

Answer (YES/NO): YES